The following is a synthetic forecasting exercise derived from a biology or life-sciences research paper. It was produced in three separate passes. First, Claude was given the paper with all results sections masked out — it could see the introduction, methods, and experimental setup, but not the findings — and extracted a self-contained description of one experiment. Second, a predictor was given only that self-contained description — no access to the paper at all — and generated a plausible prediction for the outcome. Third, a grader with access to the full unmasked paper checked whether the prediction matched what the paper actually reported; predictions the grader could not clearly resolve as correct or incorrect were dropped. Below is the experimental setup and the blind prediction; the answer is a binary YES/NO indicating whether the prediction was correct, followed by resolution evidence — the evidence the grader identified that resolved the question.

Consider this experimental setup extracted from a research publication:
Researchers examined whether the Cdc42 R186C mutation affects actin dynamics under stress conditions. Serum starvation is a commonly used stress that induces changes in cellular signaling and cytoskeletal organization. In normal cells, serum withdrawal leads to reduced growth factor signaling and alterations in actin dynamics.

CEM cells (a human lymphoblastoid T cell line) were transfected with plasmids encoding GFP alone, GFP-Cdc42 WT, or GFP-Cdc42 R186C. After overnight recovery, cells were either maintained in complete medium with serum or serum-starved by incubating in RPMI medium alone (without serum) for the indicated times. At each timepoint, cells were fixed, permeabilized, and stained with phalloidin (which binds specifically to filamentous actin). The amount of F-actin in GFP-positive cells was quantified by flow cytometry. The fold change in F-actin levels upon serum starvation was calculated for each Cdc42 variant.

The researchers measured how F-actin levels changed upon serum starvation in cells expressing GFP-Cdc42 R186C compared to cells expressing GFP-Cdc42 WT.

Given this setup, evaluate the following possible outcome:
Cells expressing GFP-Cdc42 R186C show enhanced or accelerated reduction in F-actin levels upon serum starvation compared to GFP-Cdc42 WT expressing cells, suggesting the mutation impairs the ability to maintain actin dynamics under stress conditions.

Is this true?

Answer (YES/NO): YES